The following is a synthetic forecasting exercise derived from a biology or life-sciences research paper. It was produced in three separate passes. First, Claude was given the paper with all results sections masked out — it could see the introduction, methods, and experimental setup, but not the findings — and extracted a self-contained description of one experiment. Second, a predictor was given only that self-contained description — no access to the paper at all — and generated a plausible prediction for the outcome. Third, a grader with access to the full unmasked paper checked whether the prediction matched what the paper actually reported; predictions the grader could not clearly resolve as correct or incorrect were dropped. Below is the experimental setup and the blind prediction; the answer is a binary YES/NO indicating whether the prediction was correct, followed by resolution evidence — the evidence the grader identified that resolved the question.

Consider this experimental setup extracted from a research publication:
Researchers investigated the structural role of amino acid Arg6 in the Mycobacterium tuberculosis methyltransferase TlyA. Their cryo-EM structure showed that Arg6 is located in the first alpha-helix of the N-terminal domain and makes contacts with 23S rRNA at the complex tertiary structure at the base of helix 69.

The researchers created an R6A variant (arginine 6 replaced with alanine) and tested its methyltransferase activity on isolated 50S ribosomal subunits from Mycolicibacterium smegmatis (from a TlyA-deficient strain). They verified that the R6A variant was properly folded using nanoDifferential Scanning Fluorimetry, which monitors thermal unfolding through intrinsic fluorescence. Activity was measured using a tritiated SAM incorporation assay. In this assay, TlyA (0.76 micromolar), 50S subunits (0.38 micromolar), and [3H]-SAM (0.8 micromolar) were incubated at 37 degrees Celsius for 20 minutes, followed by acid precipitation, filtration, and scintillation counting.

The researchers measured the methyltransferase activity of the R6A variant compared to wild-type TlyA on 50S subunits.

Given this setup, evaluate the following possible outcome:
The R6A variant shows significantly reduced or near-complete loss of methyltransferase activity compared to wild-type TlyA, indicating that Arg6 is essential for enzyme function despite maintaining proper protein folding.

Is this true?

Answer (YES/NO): YES